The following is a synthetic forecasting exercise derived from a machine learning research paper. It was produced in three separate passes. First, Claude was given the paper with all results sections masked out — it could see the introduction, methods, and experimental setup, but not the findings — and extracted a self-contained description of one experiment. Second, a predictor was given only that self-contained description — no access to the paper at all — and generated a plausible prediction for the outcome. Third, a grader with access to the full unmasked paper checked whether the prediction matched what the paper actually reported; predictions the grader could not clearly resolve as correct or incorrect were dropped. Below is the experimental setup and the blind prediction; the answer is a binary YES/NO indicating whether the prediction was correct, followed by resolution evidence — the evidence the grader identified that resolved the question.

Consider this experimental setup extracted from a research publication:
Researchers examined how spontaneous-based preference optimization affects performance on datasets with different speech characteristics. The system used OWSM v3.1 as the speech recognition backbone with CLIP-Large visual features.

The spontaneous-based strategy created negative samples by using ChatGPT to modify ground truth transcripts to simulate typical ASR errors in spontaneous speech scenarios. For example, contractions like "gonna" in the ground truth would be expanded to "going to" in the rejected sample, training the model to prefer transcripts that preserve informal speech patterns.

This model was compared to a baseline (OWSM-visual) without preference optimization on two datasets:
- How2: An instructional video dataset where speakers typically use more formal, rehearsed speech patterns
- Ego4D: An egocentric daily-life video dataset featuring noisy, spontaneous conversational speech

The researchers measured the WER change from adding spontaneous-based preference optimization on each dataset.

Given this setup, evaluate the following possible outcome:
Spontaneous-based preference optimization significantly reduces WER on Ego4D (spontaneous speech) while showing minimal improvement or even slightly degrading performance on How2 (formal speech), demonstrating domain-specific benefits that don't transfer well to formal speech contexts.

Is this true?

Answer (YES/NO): YES